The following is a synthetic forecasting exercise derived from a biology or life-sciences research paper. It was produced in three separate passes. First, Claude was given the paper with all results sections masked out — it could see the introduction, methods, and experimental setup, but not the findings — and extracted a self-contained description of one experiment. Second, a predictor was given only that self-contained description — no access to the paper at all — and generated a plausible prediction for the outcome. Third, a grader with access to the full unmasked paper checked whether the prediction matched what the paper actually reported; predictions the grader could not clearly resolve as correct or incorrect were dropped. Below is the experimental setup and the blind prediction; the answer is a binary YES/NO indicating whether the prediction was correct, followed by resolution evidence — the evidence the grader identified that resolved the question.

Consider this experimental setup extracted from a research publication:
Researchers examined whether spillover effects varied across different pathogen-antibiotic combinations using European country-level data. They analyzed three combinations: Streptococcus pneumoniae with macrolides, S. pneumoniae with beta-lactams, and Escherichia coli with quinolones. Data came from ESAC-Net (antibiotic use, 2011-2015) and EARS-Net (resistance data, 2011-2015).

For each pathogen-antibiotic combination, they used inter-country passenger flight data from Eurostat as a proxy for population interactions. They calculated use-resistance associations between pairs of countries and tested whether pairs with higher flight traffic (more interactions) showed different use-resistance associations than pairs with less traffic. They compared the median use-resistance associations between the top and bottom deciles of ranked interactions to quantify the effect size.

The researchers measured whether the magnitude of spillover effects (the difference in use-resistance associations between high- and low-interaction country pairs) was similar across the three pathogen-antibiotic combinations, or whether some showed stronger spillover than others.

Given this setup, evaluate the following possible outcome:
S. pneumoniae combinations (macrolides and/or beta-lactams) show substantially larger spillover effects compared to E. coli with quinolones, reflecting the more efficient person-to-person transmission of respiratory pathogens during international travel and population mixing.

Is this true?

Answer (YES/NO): NO